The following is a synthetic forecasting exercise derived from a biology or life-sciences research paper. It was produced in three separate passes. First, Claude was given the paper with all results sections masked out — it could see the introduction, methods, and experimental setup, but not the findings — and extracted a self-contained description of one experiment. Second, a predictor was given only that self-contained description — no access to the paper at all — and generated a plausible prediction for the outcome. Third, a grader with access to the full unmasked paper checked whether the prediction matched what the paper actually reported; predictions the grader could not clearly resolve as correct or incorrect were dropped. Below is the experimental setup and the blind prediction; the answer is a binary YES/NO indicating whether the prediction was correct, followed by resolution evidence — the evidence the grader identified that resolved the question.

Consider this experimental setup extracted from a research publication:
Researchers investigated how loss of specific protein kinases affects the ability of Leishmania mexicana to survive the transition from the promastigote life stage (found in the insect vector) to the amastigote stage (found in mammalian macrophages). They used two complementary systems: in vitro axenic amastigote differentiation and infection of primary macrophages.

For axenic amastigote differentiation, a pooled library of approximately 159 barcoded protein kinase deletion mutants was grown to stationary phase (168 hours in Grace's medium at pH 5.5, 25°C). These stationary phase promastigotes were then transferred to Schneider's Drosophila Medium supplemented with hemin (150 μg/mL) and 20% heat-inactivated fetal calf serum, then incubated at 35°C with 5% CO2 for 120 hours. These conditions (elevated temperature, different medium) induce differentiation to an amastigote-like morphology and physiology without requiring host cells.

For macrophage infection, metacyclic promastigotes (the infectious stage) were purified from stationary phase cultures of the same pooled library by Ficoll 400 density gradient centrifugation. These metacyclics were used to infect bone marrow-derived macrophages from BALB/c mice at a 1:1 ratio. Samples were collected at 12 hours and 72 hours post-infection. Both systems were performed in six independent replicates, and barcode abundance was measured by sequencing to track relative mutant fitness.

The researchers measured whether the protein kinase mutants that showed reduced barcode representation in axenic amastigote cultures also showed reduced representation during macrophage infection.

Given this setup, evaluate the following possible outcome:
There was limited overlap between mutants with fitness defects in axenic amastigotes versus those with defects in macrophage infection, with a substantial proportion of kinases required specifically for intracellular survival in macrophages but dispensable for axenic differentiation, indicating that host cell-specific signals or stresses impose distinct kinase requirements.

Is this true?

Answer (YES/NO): NO